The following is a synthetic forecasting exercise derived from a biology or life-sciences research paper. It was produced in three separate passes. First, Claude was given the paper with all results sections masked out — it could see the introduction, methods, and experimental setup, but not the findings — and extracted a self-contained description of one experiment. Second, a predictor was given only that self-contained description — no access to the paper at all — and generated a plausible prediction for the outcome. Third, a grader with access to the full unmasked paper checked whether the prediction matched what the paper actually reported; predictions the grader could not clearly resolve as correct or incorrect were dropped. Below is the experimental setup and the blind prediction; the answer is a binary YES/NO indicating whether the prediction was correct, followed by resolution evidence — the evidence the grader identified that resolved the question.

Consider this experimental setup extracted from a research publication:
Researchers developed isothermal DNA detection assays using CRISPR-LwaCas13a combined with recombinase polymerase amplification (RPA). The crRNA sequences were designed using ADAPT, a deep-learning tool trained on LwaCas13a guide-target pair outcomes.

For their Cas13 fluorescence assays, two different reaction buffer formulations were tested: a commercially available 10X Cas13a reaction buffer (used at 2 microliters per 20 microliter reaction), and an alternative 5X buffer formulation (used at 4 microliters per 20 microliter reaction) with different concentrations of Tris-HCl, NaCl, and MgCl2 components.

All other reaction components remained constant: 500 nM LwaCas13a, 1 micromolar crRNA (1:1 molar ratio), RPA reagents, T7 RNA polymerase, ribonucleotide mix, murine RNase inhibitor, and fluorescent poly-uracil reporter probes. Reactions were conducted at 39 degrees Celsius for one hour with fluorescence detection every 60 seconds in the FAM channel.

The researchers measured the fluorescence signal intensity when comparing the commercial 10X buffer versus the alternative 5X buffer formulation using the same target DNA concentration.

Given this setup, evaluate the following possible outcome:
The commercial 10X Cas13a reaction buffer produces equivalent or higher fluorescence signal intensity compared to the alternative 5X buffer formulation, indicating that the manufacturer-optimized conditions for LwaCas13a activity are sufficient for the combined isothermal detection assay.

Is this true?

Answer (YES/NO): NO